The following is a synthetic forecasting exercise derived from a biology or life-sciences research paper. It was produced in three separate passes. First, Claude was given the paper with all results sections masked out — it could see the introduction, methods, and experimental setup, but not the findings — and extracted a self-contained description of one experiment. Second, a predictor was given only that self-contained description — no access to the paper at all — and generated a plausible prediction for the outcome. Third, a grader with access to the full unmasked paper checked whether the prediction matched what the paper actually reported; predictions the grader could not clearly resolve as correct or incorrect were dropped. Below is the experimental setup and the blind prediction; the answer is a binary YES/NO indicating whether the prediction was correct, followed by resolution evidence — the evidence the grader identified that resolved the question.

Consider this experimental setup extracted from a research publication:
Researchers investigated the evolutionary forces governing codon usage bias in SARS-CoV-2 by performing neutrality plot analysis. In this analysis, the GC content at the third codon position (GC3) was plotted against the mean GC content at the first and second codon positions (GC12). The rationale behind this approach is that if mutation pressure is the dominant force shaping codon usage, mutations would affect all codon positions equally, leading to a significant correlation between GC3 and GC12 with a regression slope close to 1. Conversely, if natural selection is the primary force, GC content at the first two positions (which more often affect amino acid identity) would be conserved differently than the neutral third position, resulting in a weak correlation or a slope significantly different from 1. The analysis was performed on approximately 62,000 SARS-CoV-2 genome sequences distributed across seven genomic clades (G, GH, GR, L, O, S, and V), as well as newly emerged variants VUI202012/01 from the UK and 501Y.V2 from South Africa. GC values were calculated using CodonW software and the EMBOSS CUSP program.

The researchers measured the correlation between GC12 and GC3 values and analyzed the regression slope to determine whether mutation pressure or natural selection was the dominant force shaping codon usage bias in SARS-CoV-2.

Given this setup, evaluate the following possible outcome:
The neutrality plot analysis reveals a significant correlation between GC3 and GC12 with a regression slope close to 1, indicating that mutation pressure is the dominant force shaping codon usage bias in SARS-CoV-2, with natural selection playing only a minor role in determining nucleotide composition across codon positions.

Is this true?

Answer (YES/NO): NO